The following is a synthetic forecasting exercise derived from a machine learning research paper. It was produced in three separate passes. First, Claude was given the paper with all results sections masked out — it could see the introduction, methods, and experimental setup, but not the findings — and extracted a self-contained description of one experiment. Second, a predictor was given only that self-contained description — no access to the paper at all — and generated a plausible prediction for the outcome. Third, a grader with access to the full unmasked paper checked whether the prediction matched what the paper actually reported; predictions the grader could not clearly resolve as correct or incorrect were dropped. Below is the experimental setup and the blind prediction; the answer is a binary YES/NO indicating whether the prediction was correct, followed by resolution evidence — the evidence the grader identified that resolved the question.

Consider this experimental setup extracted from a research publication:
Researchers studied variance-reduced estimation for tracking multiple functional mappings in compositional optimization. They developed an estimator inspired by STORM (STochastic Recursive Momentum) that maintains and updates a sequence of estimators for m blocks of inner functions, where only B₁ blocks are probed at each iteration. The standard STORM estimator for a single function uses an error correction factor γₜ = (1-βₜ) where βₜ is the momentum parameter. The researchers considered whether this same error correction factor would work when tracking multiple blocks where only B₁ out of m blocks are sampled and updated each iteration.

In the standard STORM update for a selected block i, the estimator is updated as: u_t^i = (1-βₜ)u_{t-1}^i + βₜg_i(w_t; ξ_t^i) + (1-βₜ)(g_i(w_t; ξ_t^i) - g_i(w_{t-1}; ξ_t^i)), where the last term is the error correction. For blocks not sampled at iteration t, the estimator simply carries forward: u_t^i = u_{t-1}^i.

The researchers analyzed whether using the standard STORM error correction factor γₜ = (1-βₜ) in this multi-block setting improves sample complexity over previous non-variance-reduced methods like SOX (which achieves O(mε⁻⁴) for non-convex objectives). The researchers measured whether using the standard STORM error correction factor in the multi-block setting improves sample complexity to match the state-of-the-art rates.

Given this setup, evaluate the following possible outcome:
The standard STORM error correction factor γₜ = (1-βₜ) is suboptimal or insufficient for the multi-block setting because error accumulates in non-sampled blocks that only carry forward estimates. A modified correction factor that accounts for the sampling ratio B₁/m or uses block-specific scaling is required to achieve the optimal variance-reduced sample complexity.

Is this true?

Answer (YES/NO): YES